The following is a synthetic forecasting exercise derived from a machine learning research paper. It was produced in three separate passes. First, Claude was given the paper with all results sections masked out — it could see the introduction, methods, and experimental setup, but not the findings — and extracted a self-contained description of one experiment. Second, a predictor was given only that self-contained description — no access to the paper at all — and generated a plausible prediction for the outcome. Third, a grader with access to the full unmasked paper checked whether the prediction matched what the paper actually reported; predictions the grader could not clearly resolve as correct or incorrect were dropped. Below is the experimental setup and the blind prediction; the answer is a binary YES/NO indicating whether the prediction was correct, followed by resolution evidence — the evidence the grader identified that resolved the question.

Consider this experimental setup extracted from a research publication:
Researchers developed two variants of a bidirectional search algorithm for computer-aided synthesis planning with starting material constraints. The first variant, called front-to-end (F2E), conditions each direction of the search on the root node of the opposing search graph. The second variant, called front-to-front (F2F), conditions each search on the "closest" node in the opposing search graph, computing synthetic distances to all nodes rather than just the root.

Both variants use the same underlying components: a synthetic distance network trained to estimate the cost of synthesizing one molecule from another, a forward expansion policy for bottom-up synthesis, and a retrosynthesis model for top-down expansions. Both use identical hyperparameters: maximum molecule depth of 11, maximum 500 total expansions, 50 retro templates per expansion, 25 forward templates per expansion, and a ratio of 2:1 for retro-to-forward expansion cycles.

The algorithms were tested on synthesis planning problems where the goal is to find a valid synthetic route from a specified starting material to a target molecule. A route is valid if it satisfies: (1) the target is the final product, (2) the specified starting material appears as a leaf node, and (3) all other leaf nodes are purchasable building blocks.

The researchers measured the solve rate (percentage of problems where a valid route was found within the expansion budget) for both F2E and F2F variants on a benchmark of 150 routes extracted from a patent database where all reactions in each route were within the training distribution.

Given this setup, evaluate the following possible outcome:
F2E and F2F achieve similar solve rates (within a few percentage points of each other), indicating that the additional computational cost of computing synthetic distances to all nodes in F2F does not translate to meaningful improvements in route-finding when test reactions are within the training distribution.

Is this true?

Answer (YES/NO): YES